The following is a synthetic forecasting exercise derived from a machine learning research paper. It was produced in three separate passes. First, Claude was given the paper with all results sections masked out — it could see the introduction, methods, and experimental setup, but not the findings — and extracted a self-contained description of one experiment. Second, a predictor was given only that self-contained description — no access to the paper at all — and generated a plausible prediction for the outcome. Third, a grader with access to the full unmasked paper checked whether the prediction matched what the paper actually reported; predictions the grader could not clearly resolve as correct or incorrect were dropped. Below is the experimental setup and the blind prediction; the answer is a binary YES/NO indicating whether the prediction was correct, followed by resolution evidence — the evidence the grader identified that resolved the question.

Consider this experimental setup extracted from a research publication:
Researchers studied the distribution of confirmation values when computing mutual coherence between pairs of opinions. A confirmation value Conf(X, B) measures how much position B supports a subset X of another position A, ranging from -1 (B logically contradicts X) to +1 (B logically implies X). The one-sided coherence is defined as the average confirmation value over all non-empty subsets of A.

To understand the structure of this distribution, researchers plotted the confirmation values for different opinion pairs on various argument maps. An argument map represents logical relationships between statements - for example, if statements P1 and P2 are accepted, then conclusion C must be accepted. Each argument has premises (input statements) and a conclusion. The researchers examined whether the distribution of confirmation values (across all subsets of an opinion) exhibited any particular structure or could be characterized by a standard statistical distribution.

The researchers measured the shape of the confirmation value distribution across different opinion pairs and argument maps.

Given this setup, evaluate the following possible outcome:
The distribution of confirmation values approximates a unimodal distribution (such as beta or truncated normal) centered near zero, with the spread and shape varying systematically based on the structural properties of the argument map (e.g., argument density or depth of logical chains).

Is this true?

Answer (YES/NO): NO